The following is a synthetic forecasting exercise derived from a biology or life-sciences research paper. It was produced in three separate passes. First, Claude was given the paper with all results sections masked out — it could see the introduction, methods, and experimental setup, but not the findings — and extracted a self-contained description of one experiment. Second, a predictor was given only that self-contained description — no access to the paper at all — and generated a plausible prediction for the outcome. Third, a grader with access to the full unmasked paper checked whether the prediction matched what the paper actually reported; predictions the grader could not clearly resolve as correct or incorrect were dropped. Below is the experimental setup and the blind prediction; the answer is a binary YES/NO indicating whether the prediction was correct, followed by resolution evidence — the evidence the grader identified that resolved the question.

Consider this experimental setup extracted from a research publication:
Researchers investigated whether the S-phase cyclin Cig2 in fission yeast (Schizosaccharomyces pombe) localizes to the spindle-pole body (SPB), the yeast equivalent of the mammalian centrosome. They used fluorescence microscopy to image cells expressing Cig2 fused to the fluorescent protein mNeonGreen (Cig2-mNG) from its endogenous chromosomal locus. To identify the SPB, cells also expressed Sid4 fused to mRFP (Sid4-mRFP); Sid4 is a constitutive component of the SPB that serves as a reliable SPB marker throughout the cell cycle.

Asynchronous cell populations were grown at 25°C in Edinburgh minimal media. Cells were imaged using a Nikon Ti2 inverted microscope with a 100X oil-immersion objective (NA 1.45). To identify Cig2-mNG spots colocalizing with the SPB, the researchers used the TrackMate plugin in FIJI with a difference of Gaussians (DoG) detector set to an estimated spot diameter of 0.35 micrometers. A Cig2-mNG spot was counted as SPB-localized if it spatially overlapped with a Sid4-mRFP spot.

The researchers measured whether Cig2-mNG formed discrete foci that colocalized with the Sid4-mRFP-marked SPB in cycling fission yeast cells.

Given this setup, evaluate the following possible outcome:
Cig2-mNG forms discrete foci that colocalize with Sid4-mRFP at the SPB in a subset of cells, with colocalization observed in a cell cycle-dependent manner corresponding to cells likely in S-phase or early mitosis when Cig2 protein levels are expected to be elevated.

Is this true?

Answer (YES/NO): YES